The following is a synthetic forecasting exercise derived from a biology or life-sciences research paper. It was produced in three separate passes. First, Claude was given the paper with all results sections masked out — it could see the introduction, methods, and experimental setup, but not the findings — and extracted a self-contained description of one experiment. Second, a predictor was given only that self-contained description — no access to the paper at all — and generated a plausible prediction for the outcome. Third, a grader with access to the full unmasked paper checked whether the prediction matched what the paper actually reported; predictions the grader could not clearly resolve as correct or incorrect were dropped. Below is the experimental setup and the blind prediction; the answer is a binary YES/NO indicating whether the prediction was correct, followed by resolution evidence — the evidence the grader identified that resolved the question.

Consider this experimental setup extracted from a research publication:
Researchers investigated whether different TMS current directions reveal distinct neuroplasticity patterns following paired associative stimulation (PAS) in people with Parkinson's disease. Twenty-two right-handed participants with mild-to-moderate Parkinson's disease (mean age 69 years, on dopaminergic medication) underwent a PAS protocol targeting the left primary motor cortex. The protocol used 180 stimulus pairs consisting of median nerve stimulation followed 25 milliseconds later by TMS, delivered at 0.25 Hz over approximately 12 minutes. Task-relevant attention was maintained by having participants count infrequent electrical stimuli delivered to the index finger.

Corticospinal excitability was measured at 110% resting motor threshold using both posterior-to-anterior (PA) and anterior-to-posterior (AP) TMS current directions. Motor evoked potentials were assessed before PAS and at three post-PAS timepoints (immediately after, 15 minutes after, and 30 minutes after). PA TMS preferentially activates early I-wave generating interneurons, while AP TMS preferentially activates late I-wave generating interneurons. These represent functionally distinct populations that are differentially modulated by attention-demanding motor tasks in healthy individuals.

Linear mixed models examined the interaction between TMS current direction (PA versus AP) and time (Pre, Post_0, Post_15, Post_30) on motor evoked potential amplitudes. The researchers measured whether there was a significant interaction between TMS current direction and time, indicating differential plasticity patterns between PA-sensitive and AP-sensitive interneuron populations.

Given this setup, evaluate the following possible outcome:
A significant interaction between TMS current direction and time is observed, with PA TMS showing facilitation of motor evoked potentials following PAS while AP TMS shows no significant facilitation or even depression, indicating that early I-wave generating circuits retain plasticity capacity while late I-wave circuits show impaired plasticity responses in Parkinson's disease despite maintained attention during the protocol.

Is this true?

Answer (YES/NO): NO